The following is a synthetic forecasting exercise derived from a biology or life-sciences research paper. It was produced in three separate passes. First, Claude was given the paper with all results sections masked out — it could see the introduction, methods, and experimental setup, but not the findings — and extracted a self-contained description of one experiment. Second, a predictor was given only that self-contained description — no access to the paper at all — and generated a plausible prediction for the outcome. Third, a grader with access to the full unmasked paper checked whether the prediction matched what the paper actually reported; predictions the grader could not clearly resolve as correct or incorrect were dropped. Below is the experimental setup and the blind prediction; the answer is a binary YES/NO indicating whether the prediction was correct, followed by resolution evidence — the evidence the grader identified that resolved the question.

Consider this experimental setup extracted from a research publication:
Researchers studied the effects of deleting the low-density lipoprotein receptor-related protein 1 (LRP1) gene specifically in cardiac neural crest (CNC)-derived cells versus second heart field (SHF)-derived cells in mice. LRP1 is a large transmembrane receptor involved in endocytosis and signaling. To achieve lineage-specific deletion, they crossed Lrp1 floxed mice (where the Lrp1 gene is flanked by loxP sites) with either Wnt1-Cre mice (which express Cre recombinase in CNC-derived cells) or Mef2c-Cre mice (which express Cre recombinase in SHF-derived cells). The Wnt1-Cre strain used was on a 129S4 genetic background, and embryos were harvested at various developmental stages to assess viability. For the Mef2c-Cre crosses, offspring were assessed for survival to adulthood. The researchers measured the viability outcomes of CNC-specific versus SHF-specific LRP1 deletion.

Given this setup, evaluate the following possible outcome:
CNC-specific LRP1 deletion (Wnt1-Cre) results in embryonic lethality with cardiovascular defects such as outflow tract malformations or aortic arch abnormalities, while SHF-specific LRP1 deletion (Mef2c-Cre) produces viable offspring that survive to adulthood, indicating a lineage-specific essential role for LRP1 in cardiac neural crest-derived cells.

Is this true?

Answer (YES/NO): NO